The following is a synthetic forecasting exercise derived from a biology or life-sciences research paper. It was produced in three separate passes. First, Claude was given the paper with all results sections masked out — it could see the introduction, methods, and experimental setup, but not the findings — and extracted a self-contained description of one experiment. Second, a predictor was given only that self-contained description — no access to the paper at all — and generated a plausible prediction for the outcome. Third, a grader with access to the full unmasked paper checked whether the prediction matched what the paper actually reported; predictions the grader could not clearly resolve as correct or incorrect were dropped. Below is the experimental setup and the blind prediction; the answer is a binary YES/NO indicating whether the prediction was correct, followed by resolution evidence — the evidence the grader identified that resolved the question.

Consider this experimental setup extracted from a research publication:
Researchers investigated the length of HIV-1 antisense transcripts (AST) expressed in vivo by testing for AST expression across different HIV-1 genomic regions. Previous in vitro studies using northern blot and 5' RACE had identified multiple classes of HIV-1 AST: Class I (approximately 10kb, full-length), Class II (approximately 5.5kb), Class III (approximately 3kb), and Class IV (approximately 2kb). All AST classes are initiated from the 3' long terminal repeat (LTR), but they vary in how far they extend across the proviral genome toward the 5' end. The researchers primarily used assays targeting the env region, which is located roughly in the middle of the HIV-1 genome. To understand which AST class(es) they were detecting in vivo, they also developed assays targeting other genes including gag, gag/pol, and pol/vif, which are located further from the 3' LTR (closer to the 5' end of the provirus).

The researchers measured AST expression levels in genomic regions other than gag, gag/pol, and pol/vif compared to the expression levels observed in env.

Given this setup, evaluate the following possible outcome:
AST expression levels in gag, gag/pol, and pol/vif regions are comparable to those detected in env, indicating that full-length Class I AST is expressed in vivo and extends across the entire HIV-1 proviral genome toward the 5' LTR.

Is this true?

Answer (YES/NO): YES